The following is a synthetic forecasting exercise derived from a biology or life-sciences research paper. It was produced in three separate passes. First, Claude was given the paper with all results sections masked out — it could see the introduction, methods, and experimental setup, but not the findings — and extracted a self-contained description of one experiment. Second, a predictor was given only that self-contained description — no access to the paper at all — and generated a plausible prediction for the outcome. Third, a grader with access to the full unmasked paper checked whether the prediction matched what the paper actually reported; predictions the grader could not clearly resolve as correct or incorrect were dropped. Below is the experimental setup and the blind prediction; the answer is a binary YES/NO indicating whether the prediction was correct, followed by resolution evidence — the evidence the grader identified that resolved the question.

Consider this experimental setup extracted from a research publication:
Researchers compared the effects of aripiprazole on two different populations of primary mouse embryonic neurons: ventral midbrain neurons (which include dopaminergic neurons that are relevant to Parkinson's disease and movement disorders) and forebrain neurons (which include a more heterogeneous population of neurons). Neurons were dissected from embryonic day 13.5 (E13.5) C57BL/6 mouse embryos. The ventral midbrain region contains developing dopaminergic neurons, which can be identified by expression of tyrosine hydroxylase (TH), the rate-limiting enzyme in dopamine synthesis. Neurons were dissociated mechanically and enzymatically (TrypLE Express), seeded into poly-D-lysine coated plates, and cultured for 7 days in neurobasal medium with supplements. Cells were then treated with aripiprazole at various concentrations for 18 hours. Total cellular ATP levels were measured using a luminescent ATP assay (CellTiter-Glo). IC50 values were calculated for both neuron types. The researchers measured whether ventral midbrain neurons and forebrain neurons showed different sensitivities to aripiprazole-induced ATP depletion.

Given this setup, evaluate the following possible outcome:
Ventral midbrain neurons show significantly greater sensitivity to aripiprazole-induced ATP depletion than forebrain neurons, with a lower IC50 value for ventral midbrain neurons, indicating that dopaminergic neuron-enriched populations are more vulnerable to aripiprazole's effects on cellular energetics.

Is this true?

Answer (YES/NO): NO